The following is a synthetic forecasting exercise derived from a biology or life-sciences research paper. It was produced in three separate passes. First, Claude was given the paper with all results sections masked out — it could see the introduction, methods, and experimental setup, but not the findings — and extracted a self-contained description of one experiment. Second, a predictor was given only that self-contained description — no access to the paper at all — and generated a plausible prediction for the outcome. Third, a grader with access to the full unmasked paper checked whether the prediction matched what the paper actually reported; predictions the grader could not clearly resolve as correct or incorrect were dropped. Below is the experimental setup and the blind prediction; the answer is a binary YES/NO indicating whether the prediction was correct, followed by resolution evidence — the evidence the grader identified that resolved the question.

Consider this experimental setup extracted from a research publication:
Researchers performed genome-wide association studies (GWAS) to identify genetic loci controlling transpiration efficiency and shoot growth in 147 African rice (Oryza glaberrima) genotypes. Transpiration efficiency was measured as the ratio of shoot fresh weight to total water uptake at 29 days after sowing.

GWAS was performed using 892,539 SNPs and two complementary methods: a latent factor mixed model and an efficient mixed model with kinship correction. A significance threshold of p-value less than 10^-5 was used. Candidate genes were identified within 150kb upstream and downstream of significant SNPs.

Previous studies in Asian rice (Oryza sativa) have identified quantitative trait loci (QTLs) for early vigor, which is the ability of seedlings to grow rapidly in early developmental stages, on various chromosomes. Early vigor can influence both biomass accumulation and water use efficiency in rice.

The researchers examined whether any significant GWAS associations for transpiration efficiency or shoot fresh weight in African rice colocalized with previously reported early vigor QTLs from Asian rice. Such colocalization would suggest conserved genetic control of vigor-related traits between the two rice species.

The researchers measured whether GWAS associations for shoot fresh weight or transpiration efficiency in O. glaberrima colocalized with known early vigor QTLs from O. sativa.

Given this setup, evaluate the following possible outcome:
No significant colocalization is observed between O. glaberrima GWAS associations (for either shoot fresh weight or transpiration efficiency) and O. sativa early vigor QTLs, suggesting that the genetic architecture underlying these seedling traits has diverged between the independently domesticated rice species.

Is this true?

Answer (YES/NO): NO